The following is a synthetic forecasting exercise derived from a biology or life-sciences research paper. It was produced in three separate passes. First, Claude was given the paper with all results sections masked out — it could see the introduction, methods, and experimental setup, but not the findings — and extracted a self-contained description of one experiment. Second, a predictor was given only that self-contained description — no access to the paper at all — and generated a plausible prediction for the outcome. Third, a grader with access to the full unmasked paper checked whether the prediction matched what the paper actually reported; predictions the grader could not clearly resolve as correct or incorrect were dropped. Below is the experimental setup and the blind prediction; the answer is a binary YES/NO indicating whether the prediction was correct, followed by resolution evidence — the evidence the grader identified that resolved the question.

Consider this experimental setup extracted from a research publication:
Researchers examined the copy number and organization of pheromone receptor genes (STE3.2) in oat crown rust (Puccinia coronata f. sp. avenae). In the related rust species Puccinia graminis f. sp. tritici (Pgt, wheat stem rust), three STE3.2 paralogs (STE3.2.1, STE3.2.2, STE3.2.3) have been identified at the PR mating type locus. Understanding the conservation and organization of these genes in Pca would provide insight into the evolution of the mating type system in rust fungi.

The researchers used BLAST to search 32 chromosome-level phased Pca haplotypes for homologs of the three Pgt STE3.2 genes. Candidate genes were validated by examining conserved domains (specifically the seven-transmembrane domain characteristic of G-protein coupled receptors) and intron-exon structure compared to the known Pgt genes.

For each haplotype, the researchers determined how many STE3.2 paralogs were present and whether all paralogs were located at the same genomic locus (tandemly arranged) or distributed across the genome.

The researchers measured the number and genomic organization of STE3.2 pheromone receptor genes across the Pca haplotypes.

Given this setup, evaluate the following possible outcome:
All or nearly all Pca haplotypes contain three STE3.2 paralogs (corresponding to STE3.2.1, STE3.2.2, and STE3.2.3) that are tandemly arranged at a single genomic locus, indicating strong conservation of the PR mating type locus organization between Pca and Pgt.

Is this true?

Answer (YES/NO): NO